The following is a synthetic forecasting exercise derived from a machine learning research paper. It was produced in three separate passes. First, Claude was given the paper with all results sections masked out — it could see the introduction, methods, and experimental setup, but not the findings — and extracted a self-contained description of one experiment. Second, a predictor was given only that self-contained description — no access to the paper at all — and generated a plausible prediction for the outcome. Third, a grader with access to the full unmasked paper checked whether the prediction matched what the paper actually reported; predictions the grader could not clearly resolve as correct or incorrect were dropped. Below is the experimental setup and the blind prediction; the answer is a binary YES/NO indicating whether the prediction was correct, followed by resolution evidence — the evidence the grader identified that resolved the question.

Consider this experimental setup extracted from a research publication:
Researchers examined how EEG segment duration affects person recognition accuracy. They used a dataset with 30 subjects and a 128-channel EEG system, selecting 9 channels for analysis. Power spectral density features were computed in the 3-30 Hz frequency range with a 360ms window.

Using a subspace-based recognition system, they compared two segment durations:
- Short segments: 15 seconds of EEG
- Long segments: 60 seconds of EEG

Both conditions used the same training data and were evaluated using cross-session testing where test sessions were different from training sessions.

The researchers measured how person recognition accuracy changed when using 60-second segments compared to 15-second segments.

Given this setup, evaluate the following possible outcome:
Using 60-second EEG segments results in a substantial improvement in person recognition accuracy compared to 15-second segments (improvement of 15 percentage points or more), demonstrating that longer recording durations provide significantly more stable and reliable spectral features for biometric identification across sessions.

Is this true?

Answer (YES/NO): NO